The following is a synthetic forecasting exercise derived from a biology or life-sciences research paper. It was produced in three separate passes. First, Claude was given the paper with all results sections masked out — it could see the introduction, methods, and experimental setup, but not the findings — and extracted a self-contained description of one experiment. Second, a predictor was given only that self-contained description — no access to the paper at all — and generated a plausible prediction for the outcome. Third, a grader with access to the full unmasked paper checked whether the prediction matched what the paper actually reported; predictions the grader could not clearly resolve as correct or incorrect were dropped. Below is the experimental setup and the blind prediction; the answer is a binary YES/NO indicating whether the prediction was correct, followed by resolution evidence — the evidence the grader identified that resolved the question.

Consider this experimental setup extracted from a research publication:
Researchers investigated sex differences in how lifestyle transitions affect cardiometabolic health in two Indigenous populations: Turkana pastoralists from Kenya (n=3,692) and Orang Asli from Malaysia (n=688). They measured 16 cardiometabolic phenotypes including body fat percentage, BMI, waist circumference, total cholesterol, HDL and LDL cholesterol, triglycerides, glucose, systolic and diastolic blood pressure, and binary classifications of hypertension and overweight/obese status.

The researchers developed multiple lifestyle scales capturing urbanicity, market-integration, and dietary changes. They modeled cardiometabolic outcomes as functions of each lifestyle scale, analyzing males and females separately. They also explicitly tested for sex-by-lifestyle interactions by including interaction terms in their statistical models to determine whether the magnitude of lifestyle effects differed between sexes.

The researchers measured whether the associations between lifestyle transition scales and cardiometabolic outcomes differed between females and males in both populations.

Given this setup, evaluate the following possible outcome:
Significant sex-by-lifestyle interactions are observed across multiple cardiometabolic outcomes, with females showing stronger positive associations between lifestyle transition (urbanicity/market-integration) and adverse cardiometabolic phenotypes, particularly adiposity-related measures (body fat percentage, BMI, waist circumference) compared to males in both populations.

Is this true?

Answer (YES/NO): NO